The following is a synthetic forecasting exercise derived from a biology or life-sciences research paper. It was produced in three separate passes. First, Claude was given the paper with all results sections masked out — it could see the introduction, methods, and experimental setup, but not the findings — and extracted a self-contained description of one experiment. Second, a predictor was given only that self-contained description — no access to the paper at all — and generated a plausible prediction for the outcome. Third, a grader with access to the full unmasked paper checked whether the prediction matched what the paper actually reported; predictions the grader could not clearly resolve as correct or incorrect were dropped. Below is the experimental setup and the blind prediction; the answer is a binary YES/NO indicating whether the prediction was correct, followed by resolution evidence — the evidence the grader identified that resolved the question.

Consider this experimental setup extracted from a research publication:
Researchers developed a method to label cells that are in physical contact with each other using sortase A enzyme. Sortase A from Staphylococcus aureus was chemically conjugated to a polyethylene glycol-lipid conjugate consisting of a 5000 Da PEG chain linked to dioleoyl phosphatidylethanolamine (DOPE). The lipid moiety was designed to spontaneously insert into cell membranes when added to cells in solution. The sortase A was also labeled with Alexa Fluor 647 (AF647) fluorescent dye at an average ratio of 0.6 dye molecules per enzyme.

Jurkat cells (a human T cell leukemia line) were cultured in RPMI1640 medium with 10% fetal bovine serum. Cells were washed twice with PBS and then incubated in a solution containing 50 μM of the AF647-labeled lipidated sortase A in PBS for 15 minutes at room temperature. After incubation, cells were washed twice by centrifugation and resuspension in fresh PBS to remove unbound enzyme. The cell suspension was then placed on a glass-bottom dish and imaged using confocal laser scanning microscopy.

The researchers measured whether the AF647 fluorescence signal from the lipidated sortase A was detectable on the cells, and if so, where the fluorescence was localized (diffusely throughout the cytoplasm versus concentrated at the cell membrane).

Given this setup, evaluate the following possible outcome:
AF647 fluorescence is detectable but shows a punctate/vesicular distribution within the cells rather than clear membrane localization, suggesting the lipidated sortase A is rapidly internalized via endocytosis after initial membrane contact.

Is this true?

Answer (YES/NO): NO